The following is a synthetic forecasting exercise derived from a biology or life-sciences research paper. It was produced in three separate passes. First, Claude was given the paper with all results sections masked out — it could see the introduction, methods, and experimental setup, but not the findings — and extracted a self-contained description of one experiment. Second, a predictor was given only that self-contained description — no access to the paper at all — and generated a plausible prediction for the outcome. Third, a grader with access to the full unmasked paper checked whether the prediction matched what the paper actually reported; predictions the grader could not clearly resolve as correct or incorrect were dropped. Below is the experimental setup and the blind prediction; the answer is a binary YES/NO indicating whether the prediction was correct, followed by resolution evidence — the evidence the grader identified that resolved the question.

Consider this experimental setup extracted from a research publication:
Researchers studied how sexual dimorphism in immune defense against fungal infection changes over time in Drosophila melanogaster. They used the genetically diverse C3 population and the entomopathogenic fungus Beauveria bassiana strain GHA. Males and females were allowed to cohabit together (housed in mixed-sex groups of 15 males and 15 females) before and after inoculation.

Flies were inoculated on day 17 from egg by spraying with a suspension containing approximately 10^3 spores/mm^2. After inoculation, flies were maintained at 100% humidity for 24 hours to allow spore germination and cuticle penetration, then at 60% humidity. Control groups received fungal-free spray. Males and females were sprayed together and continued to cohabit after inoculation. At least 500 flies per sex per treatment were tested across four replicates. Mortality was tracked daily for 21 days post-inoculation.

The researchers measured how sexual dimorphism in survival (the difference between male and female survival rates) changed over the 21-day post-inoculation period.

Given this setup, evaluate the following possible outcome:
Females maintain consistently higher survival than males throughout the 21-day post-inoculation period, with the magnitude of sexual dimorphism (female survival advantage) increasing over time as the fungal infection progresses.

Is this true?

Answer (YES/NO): NO